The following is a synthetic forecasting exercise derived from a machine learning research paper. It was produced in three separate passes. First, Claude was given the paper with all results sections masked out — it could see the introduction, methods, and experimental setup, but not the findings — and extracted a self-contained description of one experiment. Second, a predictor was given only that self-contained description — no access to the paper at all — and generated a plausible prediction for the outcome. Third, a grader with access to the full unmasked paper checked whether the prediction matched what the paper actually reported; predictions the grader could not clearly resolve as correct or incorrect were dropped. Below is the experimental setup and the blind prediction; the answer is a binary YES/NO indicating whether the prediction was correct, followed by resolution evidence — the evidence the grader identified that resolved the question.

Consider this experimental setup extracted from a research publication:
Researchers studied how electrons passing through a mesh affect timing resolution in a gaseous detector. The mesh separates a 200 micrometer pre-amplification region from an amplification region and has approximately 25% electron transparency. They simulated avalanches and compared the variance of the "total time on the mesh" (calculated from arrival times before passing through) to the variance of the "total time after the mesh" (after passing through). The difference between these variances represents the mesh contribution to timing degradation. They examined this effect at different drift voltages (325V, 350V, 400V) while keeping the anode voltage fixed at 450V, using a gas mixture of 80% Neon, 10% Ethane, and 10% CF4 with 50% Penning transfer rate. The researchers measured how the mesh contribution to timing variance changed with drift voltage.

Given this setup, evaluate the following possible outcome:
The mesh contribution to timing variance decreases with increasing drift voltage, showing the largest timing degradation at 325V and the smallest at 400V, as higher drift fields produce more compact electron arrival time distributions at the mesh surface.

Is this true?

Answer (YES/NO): YES